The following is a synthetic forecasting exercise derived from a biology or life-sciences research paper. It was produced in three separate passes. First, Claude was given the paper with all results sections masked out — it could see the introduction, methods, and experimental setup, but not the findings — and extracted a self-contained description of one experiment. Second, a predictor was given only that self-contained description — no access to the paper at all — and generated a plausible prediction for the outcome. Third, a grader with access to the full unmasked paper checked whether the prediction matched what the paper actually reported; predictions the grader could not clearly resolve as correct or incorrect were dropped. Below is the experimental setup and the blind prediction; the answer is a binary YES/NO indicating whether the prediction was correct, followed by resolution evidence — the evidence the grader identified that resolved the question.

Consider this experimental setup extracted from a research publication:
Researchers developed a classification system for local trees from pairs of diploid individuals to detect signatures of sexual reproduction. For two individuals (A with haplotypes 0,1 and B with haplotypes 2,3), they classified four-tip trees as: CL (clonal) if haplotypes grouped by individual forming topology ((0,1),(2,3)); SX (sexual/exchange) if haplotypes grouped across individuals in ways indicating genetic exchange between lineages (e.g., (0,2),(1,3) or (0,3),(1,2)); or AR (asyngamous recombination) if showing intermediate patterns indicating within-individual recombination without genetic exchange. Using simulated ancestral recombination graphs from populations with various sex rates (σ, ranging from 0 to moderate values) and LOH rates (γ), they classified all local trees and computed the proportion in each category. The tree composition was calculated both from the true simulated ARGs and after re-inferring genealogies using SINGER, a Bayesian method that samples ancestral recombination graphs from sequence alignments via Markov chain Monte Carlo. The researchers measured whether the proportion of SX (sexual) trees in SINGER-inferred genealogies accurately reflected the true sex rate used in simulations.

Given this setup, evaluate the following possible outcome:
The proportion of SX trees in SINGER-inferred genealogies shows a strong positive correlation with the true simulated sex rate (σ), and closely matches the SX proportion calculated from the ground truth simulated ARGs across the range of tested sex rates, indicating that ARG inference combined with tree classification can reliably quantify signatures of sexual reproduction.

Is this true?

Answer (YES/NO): NO